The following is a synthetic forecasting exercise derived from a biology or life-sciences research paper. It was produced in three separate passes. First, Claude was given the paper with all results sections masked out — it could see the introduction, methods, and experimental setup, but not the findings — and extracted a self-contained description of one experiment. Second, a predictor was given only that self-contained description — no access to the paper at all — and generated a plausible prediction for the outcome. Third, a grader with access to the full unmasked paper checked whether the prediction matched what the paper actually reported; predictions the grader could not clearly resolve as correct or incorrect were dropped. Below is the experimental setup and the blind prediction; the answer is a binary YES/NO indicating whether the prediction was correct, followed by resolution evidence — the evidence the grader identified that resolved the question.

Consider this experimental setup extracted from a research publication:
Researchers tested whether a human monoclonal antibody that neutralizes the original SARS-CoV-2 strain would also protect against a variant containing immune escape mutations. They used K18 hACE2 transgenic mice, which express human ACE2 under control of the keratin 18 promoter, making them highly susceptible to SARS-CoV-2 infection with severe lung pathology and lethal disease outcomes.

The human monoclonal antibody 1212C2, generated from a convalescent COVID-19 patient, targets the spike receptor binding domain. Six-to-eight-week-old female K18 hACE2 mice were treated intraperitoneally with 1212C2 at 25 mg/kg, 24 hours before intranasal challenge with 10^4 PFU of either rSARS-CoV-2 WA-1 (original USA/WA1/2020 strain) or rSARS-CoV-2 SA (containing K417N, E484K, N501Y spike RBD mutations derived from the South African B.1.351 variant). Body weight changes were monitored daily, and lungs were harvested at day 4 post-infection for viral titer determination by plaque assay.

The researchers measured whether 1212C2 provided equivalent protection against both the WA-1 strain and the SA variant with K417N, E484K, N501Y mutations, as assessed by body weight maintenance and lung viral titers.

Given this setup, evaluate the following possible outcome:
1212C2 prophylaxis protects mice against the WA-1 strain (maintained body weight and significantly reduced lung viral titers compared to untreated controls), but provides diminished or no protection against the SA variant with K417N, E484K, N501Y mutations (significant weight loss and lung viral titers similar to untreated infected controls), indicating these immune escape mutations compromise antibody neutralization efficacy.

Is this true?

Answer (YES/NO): YES